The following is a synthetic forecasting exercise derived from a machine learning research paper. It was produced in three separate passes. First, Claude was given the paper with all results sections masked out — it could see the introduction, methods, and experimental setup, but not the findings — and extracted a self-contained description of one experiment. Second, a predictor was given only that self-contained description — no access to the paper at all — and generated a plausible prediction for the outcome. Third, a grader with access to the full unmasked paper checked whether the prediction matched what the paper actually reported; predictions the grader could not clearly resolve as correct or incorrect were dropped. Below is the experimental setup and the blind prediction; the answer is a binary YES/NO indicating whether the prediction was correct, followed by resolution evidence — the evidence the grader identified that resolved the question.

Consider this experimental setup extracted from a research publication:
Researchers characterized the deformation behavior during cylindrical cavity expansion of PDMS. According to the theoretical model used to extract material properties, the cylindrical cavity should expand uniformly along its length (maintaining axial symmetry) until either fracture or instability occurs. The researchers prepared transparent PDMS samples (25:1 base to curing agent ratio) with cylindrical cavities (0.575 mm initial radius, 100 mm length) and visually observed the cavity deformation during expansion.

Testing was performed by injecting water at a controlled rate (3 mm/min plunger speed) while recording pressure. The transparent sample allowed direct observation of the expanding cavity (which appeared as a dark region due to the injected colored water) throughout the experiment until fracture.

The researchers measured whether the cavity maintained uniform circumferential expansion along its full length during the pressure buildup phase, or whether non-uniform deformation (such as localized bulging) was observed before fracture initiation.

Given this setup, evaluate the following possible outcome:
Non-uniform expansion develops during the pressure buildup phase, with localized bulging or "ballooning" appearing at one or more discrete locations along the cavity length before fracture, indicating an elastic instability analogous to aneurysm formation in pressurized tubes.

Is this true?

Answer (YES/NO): NO